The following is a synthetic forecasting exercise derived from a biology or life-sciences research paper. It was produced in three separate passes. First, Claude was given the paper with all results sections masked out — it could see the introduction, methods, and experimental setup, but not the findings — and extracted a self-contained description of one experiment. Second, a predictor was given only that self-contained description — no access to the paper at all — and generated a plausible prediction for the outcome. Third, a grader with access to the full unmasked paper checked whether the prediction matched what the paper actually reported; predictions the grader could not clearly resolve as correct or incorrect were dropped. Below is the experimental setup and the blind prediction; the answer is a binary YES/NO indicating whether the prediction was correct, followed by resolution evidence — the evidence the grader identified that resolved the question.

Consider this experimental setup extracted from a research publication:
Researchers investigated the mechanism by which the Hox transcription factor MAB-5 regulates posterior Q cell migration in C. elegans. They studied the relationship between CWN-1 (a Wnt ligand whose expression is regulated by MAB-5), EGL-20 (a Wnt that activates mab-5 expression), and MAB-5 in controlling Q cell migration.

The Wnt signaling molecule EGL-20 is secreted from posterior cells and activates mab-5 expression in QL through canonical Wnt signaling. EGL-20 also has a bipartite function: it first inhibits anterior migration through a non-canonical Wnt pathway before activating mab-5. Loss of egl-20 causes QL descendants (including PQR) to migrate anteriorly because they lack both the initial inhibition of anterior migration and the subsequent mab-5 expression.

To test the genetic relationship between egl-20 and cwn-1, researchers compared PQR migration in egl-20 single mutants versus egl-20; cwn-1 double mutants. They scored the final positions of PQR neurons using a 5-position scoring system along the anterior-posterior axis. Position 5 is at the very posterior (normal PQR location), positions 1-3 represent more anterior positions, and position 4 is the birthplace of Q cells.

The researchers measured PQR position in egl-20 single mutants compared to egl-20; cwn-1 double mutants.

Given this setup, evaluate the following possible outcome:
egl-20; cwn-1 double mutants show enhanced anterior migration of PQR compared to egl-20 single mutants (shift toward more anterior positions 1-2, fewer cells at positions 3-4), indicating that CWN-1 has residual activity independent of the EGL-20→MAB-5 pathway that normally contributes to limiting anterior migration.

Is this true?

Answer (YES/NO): YES